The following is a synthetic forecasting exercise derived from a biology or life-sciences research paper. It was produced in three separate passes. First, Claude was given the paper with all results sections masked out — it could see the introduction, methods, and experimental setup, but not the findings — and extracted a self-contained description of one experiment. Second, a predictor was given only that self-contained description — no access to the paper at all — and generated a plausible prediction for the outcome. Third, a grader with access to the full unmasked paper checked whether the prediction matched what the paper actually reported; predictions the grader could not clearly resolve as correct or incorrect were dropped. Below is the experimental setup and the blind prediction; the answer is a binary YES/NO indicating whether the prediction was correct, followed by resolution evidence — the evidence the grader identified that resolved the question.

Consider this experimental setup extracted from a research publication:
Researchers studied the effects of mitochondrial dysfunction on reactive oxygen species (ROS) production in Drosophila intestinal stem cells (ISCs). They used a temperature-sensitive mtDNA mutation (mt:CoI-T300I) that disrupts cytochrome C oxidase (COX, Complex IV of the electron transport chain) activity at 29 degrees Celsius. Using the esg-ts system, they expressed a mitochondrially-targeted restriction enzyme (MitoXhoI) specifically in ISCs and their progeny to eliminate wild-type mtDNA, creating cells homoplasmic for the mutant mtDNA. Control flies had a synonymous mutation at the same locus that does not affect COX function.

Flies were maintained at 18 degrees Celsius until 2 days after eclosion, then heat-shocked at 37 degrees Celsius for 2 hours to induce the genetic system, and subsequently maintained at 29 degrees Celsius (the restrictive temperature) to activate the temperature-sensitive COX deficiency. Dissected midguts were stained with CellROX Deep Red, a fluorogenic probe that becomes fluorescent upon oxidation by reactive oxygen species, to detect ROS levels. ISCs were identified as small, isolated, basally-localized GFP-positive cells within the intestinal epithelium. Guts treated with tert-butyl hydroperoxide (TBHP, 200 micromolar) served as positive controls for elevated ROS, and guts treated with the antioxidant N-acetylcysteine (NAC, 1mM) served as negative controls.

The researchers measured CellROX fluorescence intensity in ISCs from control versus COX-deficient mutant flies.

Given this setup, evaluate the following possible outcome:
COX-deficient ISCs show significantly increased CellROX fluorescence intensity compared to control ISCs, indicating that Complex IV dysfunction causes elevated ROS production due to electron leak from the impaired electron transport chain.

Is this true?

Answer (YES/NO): NO